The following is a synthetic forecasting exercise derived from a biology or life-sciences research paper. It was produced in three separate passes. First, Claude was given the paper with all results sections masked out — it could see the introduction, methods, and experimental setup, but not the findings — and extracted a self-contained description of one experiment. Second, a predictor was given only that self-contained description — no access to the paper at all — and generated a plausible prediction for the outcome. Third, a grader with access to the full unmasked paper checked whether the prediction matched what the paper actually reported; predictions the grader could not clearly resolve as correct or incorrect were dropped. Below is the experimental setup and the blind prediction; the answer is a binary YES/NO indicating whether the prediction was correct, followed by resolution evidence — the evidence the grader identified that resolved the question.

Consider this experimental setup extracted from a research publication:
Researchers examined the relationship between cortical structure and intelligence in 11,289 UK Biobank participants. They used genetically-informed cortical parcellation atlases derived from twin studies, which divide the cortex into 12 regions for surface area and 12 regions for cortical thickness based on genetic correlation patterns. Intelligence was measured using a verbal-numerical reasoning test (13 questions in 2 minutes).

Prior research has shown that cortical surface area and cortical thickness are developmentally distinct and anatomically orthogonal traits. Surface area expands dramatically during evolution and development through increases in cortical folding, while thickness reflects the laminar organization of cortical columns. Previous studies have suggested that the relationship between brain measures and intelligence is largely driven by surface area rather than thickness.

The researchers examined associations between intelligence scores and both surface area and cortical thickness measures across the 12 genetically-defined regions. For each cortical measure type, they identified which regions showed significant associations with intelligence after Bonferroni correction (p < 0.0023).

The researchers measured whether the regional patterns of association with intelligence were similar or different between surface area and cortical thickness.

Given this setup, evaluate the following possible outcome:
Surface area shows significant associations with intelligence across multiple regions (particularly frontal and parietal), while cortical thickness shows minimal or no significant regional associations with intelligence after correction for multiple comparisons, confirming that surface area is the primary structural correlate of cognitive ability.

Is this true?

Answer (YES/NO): NO